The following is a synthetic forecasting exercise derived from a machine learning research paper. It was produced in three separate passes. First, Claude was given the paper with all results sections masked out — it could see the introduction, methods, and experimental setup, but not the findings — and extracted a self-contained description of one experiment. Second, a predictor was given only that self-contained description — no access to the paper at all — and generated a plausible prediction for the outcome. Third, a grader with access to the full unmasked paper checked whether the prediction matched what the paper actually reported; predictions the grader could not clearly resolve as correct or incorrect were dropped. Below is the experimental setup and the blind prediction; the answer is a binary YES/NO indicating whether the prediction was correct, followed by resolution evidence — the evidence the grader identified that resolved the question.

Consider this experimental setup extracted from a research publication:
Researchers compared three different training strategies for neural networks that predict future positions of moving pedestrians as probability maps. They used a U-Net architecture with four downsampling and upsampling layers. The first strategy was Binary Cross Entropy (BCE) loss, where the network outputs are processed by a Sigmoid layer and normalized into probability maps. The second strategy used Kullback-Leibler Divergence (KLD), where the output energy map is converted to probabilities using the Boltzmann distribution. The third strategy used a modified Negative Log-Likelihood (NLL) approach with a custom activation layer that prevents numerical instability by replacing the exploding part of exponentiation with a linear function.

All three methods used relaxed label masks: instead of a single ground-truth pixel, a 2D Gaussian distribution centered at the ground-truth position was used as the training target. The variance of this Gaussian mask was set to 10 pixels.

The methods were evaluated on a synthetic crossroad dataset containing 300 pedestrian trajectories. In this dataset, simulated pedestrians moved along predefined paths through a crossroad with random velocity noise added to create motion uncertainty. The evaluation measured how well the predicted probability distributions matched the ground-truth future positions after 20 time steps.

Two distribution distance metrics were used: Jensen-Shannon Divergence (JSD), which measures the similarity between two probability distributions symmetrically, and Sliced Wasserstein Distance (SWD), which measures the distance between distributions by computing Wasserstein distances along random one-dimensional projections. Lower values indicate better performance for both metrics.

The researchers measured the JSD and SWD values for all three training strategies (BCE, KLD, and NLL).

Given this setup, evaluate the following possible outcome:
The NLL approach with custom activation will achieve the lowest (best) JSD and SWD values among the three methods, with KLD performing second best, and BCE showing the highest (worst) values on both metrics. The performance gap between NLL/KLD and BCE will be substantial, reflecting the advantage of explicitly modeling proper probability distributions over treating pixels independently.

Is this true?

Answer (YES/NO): NO